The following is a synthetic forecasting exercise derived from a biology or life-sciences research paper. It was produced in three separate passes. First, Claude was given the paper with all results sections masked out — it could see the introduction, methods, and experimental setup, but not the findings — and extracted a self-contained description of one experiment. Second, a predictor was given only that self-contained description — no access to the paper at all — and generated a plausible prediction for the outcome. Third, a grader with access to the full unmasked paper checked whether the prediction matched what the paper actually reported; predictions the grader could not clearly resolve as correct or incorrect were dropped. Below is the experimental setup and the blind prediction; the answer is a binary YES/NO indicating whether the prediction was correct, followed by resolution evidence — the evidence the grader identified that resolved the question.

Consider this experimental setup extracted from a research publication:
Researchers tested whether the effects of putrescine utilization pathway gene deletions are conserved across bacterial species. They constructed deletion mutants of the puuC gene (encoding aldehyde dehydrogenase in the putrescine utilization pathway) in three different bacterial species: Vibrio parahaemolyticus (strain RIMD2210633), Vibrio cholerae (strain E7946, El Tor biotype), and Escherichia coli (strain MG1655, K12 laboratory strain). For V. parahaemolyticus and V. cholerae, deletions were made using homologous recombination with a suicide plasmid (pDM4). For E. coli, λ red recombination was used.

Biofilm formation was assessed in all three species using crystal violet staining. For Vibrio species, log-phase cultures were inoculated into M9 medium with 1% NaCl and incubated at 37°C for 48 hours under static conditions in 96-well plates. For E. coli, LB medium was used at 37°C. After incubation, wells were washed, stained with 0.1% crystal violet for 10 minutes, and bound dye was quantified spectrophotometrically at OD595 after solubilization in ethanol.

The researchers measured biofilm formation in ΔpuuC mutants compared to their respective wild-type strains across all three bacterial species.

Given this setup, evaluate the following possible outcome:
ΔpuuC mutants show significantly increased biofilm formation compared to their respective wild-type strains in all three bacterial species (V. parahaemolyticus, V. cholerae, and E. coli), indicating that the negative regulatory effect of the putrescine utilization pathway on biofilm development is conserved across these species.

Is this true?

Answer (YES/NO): YES